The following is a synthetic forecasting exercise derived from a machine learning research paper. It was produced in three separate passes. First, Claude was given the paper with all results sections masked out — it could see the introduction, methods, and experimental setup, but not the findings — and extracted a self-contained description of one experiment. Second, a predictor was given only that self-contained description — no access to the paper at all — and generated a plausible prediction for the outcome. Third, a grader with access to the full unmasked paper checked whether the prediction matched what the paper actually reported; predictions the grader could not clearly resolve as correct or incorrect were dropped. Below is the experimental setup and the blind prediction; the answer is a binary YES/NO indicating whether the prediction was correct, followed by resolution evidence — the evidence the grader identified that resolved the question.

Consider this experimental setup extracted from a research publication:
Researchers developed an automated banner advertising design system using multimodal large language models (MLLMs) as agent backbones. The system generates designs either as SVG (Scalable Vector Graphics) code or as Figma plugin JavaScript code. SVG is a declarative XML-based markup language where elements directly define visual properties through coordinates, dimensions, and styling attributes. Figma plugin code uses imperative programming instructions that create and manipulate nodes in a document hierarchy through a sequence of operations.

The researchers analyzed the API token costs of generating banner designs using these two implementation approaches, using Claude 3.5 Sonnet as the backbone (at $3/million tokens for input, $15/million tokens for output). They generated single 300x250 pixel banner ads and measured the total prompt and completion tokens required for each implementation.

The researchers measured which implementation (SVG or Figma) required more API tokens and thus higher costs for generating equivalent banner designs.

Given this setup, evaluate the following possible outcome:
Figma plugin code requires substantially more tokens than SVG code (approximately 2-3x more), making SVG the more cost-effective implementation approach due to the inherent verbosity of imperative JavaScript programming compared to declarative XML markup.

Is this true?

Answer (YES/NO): NO